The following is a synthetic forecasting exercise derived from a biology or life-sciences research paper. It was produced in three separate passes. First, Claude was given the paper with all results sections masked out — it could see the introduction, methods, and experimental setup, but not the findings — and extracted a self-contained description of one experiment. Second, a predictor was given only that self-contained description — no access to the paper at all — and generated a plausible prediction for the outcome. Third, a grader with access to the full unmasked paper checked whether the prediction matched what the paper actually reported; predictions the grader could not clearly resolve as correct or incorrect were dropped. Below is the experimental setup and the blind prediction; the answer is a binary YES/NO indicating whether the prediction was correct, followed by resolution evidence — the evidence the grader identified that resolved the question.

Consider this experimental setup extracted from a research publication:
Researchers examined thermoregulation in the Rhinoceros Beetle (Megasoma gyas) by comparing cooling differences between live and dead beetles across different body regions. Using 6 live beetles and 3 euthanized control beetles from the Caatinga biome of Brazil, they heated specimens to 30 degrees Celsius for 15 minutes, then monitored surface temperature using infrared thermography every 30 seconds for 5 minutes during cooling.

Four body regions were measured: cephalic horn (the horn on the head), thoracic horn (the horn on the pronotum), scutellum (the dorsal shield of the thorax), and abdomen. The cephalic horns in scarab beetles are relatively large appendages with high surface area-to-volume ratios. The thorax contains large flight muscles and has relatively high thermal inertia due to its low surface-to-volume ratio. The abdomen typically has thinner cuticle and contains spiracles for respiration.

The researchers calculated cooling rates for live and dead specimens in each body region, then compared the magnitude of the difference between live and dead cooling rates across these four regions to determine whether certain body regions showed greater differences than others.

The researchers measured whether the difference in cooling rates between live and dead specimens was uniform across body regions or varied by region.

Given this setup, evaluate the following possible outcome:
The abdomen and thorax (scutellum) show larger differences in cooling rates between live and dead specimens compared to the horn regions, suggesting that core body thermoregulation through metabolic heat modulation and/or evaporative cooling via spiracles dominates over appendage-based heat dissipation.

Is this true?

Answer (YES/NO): NO